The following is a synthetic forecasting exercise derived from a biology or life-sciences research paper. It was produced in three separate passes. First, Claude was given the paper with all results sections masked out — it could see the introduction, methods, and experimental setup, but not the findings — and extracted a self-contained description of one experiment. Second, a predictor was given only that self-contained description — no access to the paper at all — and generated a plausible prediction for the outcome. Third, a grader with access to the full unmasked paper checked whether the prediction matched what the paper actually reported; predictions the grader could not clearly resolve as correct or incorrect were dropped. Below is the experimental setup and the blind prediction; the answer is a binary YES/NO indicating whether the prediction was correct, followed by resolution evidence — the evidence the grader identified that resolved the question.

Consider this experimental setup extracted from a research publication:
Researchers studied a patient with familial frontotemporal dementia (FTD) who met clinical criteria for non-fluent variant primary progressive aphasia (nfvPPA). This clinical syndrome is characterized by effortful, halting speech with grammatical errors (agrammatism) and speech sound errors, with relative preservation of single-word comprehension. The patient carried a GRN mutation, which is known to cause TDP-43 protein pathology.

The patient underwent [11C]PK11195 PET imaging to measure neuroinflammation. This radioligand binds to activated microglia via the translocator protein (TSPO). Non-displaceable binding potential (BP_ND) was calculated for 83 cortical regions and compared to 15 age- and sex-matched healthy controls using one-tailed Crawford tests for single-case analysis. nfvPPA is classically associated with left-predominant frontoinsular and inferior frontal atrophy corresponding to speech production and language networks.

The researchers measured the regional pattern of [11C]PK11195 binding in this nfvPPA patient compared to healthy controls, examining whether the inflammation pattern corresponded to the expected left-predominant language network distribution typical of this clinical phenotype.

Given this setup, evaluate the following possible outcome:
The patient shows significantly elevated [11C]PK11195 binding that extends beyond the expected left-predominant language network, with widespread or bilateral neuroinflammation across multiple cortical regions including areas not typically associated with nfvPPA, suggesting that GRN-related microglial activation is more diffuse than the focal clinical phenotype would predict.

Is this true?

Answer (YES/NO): NO